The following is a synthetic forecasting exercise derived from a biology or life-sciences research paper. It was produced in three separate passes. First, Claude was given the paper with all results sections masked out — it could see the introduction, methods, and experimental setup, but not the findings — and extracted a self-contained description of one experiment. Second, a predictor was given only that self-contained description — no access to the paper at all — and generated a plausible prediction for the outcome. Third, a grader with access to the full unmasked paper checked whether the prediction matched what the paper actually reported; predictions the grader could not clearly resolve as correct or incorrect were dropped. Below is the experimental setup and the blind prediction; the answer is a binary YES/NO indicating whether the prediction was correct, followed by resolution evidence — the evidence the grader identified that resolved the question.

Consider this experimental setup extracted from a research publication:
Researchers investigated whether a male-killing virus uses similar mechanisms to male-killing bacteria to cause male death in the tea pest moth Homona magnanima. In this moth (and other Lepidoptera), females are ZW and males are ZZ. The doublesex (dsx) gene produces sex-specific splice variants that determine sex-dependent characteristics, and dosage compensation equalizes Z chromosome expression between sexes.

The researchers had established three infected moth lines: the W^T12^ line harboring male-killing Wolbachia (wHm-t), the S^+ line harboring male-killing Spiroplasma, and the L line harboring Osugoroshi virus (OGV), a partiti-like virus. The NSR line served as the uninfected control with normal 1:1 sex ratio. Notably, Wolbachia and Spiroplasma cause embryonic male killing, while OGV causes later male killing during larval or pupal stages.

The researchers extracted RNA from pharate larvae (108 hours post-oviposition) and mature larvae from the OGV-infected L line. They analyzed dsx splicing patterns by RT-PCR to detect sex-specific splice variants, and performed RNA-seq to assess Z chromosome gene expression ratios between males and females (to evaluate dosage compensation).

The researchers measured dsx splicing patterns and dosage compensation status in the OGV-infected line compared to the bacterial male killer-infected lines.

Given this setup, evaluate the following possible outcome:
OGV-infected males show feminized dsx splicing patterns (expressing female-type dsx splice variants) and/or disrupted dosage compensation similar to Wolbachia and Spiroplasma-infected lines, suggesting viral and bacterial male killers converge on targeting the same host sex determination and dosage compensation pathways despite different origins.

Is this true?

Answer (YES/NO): NO